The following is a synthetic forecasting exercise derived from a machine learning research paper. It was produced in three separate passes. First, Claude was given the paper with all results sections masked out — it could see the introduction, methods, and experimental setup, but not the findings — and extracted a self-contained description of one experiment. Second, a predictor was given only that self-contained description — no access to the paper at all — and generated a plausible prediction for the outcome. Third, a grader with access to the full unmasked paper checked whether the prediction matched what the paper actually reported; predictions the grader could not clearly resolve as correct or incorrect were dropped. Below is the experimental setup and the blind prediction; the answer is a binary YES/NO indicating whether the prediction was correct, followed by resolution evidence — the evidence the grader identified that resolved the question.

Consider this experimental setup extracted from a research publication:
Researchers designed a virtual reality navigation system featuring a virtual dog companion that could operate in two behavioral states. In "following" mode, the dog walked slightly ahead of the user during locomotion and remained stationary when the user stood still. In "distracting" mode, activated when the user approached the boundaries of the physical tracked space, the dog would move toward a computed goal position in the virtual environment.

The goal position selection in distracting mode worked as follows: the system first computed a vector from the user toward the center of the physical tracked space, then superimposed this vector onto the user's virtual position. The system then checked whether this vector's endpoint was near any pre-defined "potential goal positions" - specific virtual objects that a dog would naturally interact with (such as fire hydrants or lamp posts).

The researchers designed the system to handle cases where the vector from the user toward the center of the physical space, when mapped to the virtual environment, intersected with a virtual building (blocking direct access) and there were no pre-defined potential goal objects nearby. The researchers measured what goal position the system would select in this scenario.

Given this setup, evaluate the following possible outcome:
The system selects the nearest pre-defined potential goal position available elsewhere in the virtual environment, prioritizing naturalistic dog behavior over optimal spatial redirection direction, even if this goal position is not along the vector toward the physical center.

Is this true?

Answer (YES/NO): NO